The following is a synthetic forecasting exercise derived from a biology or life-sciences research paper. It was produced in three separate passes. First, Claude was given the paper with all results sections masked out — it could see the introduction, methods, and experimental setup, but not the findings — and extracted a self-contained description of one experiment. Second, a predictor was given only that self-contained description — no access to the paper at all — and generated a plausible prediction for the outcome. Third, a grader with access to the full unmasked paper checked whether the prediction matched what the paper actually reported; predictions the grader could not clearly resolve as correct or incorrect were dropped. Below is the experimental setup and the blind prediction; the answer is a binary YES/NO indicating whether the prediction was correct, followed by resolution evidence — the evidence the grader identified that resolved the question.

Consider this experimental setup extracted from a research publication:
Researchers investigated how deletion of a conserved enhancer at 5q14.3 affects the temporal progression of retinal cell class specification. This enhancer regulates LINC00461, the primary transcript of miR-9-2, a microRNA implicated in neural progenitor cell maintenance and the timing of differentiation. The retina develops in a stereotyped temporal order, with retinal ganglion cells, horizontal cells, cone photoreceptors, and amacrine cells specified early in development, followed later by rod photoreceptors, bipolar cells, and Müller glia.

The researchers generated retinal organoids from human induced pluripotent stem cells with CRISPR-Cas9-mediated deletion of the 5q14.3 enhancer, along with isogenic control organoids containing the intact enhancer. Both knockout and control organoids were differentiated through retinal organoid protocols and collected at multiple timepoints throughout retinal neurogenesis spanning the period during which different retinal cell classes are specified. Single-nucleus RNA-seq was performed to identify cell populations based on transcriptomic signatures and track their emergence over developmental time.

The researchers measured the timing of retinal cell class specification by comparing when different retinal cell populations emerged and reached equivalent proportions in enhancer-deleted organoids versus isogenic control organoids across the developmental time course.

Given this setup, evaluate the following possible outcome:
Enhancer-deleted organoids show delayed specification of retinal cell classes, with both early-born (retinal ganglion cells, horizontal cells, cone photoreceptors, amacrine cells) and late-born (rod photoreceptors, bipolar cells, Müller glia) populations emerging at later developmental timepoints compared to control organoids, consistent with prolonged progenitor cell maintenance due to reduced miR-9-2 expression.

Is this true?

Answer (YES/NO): NO